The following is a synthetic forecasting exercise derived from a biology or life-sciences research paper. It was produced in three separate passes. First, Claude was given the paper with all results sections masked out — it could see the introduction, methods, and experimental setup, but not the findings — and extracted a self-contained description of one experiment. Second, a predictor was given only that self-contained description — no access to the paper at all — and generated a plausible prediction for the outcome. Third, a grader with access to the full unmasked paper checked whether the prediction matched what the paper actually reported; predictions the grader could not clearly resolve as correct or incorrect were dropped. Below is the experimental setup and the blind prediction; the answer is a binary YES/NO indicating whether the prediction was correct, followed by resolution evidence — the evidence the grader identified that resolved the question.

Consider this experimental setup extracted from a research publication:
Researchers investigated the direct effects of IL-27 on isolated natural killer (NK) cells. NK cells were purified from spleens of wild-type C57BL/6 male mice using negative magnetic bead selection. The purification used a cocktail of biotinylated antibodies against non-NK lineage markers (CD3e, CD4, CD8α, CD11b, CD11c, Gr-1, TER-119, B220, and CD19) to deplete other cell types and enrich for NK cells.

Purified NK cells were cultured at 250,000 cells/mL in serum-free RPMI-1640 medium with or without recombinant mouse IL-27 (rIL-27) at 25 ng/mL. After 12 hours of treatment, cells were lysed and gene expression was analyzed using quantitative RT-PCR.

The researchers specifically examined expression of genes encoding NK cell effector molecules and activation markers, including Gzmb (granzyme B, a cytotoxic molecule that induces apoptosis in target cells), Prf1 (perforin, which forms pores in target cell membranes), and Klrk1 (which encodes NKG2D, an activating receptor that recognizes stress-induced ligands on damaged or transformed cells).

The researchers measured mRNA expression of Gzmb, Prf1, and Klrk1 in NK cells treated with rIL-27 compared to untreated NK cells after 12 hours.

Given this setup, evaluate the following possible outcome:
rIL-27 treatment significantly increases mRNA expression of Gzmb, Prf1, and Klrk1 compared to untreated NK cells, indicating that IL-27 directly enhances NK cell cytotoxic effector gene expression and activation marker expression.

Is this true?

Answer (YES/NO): NO